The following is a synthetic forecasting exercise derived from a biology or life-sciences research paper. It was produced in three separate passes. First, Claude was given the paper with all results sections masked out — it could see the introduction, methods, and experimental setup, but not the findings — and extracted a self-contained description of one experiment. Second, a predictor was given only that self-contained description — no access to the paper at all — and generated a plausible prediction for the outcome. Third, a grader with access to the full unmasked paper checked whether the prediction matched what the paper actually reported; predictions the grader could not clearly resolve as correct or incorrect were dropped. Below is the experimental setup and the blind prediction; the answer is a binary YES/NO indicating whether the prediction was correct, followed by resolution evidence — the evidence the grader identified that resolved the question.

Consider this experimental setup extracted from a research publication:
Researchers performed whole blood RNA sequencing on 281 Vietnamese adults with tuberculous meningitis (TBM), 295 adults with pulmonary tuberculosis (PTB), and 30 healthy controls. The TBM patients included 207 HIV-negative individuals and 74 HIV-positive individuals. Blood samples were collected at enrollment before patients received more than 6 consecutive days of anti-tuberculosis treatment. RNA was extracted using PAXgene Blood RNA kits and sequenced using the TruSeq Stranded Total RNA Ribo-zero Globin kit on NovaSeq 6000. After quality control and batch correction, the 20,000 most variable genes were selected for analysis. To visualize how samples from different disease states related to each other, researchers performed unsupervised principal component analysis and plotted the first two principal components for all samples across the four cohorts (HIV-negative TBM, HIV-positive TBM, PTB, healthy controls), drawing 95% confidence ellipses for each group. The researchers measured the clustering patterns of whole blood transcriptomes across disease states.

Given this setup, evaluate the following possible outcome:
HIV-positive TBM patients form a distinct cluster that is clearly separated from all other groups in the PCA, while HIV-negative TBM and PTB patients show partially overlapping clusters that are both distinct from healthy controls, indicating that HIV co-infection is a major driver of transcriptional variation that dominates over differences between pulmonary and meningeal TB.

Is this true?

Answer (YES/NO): NO